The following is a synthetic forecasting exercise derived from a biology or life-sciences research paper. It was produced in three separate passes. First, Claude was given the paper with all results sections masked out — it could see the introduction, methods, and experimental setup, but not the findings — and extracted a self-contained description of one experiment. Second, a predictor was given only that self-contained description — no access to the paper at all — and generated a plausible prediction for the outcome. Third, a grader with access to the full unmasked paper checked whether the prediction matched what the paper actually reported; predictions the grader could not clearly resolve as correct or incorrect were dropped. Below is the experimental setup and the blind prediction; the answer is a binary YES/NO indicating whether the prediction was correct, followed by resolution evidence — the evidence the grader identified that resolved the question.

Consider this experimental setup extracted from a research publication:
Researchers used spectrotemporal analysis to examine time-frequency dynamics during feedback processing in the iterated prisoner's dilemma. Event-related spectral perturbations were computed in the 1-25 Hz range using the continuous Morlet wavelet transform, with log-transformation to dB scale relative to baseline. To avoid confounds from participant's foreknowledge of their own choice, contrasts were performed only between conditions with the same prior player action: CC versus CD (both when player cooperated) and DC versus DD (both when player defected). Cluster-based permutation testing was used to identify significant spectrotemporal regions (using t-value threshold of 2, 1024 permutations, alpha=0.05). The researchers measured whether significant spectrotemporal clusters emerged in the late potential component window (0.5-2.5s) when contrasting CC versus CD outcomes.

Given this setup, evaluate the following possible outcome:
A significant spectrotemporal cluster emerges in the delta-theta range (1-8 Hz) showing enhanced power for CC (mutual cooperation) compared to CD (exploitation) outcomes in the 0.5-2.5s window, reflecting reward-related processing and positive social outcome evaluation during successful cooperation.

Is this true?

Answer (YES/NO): NO